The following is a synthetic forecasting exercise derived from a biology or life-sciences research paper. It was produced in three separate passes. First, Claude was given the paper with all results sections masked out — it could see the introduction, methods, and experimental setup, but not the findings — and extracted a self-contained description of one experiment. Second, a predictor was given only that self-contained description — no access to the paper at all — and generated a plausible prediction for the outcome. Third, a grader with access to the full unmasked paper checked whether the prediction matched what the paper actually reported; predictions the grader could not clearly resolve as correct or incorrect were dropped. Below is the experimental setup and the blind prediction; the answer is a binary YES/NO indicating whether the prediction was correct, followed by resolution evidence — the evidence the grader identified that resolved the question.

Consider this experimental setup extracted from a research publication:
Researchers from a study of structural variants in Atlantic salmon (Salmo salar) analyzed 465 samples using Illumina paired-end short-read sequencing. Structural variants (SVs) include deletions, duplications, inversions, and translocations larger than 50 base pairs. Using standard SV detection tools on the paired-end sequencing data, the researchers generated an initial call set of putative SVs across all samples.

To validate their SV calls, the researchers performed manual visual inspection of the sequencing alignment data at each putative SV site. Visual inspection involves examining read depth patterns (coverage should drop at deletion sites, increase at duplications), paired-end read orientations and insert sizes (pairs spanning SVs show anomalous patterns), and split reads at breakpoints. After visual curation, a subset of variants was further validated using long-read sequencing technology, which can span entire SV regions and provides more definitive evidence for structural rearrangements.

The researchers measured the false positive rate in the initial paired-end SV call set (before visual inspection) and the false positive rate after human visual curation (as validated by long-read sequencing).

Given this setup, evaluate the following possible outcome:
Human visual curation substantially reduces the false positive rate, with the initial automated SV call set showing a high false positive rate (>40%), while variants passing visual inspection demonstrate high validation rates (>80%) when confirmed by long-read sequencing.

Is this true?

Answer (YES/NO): YES